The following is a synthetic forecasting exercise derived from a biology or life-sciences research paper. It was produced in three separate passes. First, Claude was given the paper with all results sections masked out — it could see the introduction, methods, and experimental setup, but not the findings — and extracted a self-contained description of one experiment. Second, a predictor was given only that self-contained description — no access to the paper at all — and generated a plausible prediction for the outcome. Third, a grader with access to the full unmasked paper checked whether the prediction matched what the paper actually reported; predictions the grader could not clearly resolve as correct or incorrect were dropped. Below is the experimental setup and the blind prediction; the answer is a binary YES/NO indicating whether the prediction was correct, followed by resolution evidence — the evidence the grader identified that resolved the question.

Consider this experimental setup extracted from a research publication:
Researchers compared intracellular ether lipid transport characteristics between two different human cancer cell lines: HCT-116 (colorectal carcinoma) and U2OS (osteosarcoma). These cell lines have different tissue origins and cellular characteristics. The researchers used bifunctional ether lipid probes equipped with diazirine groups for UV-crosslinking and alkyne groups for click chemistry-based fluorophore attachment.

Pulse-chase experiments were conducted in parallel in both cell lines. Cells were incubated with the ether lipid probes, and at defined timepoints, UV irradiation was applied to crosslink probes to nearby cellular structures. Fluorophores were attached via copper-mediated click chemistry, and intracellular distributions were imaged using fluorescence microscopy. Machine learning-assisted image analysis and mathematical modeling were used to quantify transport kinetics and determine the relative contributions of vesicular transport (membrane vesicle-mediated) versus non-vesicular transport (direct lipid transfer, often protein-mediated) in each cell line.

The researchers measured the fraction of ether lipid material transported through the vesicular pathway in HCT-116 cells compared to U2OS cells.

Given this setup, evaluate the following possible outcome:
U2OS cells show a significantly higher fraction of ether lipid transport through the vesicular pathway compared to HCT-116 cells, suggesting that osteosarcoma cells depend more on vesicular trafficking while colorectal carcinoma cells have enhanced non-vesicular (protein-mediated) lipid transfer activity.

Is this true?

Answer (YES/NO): YES